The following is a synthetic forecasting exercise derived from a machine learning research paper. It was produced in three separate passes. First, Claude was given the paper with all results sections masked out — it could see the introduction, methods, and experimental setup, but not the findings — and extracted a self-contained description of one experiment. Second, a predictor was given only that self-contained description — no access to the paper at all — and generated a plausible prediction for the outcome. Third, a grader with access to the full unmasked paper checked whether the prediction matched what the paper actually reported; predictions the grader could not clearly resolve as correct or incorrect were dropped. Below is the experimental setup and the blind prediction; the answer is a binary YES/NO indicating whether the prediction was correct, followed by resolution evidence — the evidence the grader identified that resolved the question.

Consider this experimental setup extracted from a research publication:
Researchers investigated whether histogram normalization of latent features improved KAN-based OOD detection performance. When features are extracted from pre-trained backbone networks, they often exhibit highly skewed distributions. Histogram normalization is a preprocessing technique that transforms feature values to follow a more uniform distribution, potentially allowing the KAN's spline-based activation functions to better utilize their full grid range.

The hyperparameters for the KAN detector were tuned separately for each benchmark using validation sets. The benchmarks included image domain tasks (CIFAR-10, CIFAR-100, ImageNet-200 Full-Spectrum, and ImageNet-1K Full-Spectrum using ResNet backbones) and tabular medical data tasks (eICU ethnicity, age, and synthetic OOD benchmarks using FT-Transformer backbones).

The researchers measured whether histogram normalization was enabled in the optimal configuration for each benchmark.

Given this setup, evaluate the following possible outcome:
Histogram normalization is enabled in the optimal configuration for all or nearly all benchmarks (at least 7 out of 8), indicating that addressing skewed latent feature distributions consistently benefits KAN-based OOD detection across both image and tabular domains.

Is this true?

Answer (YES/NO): NO